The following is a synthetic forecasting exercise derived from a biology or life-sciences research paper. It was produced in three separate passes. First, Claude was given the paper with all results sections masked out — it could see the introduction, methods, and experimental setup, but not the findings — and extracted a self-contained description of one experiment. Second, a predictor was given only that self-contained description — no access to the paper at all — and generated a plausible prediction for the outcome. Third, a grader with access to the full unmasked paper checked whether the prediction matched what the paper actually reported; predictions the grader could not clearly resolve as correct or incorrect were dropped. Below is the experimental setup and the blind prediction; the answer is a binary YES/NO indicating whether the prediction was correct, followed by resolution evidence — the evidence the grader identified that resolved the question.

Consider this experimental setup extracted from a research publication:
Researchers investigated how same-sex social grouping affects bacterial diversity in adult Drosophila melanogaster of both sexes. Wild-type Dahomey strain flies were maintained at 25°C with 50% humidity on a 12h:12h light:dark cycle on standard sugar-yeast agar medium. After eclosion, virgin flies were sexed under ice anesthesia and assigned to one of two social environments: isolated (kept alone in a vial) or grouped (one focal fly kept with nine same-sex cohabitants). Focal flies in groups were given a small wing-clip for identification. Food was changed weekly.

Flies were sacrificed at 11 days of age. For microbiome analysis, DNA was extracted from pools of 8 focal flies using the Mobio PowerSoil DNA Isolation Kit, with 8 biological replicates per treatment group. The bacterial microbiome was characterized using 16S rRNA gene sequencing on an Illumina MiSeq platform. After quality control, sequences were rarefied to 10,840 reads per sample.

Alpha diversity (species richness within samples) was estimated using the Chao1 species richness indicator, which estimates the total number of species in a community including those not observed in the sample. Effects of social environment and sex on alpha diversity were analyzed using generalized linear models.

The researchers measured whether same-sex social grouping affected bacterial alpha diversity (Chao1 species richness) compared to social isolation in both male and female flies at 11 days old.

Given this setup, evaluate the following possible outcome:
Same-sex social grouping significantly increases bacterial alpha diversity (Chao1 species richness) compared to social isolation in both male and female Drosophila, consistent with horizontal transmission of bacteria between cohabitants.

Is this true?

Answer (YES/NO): NO